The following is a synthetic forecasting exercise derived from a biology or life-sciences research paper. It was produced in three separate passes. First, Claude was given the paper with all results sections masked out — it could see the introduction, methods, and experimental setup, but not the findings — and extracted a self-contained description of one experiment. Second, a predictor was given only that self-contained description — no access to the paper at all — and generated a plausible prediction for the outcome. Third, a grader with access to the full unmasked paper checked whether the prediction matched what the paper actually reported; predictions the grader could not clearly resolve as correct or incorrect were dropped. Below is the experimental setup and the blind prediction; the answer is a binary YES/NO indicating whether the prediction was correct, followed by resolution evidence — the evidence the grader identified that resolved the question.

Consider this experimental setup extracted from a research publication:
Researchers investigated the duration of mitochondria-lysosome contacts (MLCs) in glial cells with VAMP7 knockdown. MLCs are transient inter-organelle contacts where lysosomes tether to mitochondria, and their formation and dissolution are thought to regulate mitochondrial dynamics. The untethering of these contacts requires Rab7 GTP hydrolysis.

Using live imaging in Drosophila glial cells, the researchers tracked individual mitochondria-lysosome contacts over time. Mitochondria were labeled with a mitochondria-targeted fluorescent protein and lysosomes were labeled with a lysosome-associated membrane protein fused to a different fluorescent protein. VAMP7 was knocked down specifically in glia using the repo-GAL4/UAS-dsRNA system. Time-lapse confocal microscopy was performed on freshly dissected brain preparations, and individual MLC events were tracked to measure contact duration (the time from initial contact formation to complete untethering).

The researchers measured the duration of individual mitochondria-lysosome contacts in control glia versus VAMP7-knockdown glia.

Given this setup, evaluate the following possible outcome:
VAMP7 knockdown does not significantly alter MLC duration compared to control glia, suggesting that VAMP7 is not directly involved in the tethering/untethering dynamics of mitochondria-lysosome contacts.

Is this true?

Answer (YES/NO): NO